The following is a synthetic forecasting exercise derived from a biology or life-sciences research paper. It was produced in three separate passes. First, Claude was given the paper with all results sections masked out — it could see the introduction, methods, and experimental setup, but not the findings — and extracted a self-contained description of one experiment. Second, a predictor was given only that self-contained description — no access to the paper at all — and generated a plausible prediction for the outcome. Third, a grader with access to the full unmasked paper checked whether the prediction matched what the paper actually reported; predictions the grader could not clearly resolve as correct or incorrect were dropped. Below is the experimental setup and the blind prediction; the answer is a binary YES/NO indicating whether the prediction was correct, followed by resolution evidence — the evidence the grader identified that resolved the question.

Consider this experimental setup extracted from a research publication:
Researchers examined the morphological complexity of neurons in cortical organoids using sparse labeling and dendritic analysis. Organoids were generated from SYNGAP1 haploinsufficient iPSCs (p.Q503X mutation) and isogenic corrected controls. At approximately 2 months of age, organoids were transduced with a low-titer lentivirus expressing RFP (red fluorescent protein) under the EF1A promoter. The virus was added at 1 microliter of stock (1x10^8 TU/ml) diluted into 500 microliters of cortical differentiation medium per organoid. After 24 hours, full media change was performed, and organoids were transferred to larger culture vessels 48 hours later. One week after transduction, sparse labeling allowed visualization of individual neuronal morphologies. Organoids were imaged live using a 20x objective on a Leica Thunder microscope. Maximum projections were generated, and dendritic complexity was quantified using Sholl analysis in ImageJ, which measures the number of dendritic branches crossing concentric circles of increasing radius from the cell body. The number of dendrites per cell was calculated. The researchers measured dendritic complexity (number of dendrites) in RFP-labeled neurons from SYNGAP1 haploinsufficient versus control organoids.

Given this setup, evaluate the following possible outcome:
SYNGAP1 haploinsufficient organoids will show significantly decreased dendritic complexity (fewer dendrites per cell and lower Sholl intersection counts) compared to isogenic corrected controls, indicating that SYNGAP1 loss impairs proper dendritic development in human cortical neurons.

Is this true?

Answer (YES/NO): NO